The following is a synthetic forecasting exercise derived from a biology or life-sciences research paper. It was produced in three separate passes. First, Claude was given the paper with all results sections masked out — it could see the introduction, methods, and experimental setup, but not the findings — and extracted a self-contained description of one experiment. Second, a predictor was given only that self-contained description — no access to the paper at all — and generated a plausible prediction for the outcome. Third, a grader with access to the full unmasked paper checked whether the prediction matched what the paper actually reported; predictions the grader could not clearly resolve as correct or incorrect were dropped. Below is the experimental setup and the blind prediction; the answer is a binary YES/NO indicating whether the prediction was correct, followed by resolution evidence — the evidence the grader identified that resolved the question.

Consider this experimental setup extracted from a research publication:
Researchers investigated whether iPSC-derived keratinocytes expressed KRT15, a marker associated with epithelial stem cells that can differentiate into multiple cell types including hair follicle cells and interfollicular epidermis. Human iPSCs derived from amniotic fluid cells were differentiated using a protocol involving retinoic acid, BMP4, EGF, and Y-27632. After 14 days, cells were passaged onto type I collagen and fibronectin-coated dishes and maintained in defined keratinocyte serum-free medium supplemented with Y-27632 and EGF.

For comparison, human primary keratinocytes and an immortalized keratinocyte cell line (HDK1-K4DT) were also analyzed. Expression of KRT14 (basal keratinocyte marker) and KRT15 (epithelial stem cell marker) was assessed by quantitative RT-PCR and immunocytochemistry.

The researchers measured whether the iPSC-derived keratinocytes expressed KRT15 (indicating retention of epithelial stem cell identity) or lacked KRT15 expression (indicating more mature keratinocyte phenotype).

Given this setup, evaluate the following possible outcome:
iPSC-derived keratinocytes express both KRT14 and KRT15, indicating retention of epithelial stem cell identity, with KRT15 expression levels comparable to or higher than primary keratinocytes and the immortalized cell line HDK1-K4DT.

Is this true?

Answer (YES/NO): NO